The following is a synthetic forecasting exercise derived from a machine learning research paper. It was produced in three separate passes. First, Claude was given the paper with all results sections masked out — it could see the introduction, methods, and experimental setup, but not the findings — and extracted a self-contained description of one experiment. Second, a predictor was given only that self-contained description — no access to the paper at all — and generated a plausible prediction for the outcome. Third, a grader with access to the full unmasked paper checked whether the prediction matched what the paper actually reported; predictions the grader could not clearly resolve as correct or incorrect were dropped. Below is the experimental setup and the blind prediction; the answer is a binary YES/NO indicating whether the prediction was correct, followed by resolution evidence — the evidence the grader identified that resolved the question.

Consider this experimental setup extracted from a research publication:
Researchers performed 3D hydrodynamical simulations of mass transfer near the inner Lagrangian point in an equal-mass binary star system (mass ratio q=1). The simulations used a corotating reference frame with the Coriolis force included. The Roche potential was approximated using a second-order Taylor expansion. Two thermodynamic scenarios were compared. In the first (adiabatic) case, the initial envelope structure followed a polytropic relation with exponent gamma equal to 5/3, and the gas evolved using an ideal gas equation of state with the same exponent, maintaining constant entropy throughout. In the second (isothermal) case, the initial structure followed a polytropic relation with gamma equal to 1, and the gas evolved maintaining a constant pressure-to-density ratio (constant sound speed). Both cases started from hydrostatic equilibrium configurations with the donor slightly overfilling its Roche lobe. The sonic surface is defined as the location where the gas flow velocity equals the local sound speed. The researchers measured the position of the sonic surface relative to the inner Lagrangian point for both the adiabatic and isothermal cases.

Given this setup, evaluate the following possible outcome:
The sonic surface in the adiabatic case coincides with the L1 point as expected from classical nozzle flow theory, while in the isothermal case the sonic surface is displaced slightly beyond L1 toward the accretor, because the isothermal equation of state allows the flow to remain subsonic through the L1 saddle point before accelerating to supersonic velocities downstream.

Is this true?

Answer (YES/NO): NO